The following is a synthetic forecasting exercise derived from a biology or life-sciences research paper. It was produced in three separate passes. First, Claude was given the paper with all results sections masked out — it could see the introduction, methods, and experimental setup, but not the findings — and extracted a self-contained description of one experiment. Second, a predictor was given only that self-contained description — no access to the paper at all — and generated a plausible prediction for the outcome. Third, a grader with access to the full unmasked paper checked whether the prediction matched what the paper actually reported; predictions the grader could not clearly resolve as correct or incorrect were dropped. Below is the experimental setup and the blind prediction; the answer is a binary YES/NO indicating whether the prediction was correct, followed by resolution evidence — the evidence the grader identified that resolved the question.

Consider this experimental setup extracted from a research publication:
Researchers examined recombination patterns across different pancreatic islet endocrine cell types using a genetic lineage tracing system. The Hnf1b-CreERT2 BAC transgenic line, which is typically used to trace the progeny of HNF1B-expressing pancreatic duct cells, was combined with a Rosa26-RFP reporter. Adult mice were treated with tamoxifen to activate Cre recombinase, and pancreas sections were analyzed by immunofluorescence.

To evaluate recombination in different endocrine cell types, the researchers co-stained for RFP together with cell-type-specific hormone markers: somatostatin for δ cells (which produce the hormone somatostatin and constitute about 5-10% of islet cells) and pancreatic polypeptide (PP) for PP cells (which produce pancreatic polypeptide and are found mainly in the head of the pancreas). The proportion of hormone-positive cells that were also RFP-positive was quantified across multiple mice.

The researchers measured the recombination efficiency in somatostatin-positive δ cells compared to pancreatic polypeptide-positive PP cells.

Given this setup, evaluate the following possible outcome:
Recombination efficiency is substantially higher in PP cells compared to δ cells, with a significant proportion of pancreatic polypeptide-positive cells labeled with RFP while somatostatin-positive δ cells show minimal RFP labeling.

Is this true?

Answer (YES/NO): NO